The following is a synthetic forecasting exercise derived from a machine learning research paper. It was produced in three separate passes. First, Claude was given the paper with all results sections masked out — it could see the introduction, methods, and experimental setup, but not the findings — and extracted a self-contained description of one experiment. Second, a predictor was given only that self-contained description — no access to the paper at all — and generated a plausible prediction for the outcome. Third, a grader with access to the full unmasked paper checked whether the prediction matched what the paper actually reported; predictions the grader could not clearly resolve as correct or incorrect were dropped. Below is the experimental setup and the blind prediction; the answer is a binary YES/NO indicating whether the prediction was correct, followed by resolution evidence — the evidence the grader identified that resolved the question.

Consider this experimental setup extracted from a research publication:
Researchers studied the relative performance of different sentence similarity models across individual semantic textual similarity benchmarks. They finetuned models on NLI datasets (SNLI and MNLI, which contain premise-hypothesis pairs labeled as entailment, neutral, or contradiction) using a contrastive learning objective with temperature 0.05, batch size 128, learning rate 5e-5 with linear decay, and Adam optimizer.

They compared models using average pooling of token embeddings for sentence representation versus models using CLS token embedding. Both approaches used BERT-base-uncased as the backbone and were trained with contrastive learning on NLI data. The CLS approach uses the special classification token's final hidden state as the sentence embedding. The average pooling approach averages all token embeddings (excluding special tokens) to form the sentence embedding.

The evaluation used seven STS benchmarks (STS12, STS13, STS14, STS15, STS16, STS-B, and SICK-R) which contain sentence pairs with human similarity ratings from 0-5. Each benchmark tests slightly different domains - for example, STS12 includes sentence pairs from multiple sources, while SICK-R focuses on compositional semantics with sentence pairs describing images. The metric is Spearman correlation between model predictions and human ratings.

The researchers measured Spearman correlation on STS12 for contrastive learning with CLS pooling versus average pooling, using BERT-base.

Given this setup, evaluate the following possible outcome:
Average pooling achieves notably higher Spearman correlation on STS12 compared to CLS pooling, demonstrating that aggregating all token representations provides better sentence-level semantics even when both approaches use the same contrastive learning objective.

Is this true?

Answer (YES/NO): NO